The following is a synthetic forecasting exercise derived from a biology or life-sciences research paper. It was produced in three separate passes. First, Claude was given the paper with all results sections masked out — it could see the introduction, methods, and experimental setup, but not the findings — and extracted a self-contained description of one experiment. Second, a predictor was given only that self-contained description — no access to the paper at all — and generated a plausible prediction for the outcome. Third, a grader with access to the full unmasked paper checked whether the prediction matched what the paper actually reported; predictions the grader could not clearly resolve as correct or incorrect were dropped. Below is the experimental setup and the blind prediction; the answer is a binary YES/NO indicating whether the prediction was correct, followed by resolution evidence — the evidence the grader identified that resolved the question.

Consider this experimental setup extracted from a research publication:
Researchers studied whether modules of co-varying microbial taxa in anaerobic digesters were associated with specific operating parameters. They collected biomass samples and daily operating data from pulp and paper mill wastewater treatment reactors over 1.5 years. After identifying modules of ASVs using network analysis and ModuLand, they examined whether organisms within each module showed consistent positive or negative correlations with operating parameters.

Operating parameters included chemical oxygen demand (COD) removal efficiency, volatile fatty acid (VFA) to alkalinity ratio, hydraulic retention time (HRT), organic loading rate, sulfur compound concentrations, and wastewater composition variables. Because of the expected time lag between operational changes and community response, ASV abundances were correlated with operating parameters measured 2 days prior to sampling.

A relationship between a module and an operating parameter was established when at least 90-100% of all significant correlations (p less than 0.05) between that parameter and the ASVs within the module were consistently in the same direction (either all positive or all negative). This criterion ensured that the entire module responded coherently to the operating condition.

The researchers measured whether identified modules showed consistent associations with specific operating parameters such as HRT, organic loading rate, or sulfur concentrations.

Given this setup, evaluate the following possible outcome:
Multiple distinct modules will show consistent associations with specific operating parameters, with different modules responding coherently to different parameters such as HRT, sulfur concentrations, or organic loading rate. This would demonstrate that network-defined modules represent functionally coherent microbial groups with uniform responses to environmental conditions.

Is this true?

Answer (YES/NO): YES